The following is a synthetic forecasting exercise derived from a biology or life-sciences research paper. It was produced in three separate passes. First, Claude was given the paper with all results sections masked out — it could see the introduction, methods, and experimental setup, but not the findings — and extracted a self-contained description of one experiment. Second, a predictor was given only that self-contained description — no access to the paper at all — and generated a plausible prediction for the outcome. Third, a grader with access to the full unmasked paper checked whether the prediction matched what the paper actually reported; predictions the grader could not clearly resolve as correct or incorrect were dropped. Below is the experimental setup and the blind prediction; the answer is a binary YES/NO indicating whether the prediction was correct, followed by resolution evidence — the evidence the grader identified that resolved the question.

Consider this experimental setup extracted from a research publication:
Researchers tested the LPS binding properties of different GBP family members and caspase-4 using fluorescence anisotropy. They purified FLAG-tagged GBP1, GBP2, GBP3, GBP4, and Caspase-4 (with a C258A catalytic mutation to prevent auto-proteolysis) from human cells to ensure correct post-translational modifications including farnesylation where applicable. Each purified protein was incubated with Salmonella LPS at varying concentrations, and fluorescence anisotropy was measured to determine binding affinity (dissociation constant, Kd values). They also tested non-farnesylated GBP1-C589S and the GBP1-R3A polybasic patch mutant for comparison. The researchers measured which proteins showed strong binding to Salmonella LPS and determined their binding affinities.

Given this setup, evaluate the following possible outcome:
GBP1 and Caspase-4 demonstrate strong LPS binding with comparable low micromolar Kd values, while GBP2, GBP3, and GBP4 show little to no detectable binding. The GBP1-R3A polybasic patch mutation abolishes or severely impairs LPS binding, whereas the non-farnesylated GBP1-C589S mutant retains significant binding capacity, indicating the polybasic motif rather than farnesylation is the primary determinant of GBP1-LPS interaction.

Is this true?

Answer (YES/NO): NO